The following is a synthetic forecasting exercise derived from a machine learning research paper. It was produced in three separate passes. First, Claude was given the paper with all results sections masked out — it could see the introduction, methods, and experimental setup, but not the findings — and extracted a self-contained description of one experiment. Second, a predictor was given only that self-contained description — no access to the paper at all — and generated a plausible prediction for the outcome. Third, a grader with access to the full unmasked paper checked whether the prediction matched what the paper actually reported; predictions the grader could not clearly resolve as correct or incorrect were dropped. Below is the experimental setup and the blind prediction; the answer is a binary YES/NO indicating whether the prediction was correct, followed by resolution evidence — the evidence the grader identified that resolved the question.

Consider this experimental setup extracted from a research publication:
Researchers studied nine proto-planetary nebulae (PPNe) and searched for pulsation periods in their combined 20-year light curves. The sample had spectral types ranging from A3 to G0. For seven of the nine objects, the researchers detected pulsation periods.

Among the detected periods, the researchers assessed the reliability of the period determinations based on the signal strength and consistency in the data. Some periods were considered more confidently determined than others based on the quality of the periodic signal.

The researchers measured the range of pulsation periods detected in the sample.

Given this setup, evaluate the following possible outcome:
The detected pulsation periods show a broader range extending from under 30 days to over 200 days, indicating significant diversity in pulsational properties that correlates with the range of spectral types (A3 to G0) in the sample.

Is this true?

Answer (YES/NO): NO